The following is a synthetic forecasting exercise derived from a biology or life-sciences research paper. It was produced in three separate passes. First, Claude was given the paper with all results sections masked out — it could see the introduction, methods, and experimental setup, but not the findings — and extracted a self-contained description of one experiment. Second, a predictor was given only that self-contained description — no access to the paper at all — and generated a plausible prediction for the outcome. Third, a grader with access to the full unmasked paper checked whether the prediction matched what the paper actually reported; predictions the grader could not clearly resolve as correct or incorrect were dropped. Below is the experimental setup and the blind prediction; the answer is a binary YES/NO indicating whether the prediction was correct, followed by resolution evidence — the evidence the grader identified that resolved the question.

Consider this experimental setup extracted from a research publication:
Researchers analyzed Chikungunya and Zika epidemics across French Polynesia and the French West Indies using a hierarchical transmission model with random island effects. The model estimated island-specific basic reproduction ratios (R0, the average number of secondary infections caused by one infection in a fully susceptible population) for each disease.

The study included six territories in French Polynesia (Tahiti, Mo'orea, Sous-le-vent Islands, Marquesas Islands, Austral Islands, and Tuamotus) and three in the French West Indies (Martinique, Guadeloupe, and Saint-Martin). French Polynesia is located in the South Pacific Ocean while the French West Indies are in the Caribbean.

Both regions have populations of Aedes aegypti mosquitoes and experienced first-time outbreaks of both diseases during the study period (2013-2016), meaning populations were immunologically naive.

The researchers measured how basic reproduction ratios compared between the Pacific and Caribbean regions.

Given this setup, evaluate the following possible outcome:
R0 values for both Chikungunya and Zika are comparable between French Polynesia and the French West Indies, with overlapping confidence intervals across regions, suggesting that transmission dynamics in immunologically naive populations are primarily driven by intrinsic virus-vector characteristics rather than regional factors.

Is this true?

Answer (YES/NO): NO